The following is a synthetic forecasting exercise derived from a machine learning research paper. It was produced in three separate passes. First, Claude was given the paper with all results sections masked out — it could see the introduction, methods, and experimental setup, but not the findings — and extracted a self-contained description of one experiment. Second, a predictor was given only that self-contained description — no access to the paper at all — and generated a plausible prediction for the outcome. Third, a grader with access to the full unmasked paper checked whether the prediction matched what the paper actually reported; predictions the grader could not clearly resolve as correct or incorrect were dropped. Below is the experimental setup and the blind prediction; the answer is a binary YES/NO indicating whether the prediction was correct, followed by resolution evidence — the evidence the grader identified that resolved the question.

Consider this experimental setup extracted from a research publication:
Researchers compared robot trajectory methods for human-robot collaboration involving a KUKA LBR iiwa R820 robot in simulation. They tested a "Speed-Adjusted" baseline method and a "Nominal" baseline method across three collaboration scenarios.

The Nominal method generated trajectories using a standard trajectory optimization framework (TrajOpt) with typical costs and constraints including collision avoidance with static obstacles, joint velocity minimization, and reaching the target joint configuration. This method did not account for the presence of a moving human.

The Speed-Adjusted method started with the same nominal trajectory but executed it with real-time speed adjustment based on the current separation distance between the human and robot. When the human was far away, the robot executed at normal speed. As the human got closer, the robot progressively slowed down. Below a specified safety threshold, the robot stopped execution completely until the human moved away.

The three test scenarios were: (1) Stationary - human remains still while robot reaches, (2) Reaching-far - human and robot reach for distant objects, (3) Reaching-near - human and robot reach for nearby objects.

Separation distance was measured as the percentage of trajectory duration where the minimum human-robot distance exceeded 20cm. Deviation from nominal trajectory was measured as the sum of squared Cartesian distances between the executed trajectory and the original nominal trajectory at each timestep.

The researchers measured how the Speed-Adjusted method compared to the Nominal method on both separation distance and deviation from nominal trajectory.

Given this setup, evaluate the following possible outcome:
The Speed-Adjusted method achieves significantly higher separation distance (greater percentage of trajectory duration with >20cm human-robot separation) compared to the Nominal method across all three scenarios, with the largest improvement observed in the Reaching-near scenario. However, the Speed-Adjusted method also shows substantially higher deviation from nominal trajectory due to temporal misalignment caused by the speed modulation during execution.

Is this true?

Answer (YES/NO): NO